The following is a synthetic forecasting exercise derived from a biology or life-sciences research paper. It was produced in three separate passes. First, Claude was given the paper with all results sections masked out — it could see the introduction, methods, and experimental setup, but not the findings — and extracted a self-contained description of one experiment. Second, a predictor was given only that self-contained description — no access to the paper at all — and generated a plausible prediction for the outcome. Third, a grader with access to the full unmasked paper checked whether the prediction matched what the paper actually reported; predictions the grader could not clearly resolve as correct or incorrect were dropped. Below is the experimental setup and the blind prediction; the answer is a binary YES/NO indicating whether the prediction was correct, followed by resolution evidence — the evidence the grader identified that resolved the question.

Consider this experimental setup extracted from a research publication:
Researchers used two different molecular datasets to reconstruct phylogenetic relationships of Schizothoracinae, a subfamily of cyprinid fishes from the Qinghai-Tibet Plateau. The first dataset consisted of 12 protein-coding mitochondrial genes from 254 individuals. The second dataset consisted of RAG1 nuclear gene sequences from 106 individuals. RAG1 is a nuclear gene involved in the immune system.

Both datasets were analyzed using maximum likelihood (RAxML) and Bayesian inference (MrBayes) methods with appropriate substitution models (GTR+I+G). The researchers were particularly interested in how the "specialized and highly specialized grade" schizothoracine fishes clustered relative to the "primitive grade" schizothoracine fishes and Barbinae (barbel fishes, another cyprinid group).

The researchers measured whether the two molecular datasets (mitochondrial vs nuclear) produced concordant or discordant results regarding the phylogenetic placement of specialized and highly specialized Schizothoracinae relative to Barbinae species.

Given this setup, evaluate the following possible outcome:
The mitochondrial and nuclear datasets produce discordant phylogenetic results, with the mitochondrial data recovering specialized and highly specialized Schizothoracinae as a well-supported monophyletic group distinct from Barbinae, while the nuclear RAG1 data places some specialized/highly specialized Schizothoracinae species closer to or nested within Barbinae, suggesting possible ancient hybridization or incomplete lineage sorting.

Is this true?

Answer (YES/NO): YES